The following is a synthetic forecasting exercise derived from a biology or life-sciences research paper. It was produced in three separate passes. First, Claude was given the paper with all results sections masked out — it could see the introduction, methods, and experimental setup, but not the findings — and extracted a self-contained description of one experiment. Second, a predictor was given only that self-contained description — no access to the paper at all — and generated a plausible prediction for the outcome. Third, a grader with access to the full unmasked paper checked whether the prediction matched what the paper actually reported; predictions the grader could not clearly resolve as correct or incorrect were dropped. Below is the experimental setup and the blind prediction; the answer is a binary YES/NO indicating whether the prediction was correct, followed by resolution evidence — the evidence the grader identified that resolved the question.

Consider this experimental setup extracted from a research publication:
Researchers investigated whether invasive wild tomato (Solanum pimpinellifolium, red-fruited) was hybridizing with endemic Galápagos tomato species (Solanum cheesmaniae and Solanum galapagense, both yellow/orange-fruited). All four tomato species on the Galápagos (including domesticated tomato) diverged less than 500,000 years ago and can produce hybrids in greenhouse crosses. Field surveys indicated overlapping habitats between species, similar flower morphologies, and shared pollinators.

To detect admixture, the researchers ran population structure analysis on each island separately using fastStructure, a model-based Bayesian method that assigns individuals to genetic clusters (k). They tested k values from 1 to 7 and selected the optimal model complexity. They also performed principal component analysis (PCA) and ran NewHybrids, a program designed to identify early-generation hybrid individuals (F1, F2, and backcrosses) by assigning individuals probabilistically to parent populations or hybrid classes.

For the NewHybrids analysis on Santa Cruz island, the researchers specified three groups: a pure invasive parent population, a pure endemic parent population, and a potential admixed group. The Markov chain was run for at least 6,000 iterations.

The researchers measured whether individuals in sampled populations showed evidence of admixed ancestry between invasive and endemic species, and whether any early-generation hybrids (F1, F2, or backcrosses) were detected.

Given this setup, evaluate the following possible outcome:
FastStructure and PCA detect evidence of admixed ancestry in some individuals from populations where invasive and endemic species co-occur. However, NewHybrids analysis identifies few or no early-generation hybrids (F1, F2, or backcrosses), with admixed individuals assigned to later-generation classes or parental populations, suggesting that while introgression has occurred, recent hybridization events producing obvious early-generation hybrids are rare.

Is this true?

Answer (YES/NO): NO